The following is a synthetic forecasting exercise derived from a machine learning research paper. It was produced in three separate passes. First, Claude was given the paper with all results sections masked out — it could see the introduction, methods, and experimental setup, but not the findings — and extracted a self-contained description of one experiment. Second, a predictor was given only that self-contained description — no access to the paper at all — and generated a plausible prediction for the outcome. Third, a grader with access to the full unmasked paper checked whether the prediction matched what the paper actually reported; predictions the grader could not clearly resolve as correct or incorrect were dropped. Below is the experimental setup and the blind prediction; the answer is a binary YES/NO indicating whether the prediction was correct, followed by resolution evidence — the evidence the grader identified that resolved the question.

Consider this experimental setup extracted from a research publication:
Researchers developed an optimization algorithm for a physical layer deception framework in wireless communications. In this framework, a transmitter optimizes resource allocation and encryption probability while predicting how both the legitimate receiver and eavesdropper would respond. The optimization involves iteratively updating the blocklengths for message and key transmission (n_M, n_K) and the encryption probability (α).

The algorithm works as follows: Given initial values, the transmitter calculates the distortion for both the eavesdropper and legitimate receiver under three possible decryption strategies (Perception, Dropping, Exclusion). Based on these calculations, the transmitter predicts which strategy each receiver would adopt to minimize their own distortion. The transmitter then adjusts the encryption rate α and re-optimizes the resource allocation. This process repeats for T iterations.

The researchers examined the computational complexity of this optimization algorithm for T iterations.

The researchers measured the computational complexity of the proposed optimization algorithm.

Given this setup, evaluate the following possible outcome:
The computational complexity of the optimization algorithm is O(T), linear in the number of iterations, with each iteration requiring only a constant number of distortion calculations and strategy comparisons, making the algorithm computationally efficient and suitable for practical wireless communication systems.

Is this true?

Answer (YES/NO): YES